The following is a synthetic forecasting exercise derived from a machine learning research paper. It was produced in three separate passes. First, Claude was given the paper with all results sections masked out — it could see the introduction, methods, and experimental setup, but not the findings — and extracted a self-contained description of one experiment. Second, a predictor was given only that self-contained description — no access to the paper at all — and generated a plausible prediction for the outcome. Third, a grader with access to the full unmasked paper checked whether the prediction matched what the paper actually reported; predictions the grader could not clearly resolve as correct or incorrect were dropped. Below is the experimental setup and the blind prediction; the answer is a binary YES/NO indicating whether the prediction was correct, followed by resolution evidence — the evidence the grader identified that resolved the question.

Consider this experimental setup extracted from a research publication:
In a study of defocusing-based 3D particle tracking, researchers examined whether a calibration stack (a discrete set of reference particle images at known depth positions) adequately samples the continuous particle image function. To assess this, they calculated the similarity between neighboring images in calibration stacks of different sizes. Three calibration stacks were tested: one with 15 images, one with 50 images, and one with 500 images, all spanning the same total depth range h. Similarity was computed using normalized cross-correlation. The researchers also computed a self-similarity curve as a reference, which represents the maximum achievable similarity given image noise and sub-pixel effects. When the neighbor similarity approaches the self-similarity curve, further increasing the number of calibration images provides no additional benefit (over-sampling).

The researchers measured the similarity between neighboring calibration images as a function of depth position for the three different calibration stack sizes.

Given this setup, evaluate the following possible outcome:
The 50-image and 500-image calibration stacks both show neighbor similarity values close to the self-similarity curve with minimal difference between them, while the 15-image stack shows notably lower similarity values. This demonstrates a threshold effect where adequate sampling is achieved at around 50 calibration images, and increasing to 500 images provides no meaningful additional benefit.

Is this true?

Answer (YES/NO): NO